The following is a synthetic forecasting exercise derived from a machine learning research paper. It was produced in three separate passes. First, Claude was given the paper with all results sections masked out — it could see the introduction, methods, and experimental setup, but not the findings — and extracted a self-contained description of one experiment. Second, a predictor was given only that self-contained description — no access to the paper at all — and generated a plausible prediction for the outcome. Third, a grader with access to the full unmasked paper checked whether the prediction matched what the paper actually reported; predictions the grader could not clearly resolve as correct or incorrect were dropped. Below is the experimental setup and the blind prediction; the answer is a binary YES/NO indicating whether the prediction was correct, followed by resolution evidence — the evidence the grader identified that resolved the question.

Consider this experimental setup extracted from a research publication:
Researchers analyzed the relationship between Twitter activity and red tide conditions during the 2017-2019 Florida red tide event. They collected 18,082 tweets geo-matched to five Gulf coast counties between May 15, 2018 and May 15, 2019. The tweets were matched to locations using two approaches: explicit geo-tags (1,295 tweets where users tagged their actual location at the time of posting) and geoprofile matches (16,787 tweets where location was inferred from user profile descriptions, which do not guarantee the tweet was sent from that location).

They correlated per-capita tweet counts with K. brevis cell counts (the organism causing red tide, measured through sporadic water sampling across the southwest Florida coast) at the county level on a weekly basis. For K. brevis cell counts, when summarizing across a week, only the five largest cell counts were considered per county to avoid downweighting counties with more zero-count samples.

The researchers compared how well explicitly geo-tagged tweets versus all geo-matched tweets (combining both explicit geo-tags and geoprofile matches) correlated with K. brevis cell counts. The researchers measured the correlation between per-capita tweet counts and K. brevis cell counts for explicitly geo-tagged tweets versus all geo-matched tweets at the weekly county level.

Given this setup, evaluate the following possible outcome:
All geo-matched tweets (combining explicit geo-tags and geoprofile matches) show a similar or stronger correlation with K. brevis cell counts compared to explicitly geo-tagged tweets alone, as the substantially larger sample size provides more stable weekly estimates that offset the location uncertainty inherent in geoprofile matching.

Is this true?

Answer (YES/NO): YES